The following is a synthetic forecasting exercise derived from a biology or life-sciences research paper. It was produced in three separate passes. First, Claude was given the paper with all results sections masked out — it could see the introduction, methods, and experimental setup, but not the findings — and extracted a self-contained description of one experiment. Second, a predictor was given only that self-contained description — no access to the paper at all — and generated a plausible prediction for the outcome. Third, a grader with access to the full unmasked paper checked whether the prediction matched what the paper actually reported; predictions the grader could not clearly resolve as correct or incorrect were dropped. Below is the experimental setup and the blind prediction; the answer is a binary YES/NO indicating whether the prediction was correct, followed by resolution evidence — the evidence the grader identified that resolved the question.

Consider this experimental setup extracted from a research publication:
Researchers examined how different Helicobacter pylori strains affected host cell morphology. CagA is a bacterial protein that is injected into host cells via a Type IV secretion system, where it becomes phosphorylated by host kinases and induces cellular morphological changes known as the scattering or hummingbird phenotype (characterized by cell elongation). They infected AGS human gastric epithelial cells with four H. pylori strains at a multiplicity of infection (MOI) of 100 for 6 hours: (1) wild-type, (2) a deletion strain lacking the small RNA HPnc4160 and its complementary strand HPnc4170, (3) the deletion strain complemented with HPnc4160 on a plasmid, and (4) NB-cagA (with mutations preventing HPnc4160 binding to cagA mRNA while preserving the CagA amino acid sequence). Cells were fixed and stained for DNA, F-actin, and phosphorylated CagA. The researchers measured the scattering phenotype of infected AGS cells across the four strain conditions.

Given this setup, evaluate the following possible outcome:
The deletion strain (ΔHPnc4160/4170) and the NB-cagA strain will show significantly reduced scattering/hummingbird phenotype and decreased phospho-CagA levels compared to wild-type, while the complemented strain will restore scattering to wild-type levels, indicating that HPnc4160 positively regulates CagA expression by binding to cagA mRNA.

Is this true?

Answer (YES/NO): NO